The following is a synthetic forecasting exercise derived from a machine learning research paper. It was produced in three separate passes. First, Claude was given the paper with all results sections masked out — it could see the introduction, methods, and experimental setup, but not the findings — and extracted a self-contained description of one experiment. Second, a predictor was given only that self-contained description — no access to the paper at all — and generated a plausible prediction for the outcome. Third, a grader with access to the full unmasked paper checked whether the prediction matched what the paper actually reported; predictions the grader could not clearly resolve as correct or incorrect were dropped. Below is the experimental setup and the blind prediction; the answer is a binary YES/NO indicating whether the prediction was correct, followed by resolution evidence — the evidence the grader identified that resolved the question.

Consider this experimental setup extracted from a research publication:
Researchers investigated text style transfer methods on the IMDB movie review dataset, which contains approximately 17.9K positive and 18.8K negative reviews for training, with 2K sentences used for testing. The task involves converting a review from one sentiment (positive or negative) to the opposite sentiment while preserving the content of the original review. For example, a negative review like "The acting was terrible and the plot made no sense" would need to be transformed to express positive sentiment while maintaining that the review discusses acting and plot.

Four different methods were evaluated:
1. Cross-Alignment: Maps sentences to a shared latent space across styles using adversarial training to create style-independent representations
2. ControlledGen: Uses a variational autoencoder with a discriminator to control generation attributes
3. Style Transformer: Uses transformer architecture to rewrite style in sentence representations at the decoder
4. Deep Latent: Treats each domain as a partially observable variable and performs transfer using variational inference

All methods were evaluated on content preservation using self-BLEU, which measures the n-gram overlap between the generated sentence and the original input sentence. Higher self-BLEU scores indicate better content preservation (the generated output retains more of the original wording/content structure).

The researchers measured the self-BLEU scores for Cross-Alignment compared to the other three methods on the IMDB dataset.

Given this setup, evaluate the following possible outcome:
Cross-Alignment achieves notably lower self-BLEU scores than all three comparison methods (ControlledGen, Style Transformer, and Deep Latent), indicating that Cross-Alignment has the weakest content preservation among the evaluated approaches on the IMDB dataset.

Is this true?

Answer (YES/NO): YES